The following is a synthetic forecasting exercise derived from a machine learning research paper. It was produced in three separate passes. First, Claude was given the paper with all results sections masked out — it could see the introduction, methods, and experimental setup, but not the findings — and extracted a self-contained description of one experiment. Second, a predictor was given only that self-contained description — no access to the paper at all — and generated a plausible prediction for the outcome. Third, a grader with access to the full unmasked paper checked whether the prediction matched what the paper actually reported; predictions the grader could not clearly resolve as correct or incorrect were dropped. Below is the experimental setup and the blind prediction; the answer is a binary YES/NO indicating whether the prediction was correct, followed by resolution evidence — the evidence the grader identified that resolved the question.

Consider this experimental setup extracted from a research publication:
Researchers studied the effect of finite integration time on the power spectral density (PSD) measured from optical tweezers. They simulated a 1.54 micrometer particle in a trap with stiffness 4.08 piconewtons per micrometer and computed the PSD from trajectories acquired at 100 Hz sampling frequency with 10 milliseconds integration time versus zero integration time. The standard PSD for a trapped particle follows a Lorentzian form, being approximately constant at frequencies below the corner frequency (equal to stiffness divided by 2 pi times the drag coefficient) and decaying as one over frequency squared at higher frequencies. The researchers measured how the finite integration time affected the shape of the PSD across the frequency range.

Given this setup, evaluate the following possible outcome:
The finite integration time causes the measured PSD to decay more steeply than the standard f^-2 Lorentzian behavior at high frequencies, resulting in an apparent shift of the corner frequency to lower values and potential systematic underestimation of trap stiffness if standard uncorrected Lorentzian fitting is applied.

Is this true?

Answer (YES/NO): NO